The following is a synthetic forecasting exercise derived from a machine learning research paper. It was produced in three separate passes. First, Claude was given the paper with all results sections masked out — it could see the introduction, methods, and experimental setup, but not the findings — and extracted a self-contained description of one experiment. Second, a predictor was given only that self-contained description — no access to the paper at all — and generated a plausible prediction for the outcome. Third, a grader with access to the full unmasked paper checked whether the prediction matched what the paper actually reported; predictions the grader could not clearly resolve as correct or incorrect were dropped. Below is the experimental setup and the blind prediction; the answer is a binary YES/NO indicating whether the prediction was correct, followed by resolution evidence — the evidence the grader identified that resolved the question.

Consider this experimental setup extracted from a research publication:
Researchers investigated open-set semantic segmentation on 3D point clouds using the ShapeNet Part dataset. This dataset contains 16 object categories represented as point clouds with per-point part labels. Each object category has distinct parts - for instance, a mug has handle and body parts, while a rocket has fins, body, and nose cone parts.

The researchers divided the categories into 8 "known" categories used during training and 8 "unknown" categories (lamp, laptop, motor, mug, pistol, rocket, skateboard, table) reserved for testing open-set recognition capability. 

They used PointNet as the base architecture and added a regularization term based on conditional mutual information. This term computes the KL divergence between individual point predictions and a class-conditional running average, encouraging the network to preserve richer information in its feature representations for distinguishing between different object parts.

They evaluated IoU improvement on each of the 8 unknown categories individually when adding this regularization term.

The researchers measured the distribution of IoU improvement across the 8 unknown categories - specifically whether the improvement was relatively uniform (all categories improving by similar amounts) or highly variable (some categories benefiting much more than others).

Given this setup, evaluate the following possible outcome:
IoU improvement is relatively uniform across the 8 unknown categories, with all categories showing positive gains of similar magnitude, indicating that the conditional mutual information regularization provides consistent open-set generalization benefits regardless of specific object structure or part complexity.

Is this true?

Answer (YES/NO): NO